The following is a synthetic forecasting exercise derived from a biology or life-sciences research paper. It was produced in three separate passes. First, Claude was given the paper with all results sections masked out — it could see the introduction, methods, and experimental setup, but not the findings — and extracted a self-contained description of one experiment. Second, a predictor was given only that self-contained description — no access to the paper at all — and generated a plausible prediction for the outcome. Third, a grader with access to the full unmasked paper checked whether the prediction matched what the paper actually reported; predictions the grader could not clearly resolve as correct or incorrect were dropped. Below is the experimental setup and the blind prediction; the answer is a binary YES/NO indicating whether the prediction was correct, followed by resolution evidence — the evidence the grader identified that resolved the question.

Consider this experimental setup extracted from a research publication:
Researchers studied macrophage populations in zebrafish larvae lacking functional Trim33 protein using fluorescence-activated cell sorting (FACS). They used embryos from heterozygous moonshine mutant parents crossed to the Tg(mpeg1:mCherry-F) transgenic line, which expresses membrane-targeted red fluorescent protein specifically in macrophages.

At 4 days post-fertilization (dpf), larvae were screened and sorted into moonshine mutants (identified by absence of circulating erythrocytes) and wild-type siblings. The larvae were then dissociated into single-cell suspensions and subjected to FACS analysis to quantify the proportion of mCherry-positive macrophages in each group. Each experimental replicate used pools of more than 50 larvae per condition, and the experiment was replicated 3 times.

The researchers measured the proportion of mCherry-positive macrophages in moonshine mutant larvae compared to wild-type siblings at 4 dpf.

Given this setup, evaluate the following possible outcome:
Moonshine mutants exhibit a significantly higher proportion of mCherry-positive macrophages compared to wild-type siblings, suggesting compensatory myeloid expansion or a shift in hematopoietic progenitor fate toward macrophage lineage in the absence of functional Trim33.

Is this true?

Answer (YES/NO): NO